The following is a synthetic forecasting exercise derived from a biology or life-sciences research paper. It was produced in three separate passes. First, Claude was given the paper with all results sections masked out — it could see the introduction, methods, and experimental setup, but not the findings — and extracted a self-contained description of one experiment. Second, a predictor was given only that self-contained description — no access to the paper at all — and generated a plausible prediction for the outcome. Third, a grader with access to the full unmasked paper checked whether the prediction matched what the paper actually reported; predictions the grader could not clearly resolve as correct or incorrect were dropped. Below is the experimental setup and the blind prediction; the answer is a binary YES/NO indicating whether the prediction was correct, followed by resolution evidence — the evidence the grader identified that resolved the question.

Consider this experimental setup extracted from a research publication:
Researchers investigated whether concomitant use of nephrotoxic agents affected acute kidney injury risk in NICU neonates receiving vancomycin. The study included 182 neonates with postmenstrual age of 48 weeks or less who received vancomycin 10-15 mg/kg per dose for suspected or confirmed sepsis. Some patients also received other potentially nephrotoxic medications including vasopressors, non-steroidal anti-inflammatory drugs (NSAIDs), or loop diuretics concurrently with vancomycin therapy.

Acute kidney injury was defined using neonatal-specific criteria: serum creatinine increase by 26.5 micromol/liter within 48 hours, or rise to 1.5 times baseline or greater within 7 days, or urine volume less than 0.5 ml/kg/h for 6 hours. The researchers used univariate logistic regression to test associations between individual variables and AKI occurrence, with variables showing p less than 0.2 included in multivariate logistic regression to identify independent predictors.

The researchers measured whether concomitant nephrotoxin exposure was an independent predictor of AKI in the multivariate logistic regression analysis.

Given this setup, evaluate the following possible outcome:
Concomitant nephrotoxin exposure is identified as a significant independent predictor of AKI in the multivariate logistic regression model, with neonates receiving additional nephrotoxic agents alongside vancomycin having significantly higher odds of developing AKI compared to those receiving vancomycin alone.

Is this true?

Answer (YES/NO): YES